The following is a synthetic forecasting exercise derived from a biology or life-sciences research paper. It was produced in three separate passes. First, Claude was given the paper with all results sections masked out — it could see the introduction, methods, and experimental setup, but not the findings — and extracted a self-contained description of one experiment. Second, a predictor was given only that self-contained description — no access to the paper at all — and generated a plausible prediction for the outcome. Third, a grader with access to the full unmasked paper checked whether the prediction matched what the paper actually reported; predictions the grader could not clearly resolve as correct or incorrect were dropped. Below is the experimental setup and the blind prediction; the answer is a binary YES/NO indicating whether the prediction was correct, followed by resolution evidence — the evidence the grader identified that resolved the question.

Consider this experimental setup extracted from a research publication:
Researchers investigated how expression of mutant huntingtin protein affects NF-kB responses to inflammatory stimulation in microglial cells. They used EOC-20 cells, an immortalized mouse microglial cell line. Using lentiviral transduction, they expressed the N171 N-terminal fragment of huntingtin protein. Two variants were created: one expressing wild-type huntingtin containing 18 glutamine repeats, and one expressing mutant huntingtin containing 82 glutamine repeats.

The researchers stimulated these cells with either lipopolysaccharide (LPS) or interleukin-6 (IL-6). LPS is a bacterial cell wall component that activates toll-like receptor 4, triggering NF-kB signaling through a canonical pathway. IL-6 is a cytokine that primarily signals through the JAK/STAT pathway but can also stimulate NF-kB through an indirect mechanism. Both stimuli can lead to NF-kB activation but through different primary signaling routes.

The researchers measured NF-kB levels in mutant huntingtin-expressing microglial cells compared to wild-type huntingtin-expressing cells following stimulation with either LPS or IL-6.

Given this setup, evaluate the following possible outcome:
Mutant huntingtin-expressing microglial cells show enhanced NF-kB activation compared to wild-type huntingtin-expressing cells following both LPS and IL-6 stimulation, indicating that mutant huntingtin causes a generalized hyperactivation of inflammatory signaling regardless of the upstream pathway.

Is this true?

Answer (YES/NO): NO